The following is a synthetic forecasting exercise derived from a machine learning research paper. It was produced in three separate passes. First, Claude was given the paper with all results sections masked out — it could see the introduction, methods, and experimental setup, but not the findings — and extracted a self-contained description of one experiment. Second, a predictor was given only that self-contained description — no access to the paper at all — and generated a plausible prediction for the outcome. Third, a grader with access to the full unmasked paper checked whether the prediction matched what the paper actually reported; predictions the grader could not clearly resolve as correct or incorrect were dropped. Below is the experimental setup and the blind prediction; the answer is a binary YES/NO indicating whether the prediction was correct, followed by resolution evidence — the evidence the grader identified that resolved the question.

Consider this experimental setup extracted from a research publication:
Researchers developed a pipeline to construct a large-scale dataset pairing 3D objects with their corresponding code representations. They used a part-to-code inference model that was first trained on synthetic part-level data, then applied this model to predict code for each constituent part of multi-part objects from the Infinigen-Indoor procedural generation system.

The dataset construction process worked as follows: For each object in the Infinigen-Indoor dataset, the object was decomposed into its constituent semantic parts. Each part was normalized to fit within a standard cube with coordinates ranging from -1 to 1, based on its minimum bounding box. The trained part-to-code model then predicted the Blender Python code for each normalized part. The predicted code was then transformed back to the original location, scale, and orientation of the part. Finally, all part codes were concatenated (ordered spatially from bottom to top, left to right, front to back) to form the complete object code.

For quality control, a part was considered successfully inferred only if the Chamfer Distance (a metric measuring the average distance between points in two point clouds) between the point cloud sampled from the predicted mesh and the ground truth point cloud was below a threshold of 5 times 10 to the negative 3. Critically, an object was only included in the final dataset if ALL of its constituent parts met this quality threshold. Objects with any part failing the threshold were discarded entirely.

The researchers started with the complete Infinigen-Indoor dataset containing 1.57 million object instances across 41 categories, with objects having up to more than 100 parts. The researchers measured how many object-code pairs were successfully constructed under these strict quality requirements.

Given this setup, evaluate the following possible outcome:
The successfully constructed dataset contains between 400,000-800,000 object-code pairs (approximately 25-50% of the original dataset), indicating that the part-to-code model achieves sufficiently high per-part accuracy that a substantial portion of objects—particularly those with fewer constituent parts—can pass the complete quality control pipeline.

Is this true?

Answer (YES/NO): NO